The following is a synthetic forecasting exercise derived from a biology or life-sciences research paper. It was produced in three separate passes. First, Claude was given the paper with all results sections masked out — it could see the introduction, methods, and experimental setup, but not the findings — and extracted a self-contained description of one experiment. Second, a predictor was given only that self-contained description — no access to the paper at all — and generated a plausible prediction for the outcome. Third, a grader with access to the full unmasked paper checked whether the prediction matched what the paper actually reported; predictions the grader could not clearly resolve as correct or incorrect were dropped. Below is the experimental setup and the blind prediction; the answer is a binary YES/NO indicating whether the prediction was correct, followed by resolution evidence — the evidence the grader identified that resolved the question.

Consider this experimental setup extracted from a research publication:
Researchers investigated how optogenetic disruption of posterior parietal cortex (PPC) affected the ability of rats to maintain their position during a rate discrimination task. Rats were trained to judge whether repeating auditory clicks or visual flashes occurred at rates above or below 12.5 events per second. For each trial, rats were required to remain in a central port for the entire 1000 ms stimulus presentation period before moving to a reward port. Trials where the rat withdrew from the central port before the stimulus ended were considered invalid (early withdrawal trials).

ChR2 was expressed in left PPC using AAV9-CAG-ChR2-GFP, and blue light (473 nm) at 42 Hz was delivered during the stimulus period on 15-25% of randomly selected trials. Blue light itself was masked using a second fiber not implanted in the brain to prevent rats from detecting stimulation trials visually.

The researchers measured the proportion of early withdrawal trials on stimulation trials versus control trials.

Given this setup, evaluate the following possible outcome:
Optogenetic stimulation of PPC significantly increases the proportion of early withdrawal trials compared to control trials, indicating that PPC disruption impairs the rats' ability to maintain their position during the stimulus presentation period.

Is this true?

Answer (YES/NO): NO